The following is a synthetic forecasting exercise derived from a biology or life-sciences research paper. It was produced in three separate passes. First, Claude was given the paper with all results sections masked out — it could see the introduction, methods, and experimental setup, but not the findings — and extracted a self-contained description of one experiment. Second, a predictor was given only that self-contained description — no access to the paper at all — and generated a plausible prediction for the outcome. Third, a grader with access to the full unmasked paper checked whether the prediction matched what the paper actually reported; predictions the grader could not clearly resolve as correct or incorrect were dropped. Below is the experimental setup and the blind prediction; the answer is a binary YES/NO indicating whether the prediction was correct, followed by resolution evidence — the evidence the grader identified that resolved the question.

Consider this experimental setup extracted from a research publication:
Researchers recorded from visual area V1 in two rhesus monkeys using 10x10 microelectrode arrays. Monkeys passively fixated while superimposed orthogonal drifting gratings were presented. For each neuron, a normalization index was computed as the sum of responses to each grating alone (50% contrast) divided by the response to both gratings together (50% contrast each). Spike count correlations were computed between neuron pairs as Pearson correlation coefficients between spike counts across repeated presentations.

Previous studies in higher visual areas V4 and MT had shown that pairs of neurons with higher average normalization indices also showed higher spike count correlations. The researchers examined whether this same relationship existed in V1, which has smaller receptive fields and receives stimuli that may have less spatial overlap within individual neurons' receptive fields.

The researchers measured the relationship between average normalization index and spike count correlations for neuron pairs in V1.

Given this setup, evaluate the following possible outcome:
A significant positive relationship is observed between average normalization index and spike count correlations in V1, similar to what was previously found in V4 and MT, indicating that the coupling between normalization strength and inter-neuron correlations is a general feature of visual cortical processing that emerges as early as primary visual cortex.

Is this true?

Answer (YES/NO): NO